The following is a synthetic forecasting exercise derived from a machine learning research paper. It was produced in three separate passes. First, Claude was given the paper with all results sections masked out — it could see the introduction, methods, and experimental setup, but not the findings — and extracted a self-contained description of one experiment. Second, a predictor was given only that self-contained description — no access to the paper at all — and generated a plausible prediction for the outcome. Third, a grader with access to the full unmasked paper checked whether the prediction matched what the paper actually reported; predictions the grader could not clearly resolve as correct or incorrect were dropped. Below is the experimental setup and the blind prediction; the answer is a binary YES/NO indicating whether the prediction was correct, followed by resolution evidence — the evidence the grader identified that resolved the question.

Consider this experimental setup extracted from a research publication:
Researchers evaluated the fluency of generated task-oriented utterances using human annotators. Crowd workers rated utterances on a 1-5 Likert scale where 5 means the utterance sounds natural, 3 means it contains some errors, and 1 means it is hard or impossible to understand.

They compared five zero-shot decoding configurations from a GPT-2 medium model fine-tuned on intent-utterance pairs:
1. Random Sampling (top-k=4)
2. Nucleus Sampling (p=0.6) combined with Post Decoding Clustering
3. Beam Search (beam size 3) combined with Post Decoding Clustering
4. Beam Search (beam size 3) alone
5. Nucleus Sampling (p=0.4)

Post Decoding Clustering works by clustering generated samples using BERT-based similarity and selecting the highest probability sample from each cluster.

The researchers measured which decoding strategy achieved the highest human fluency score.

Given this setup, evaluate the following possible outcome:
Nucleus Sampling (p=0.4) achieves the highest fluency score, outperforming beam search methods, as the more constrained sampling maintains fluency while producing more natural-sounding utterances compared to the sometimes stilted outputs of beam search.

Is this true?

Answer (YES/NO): NO